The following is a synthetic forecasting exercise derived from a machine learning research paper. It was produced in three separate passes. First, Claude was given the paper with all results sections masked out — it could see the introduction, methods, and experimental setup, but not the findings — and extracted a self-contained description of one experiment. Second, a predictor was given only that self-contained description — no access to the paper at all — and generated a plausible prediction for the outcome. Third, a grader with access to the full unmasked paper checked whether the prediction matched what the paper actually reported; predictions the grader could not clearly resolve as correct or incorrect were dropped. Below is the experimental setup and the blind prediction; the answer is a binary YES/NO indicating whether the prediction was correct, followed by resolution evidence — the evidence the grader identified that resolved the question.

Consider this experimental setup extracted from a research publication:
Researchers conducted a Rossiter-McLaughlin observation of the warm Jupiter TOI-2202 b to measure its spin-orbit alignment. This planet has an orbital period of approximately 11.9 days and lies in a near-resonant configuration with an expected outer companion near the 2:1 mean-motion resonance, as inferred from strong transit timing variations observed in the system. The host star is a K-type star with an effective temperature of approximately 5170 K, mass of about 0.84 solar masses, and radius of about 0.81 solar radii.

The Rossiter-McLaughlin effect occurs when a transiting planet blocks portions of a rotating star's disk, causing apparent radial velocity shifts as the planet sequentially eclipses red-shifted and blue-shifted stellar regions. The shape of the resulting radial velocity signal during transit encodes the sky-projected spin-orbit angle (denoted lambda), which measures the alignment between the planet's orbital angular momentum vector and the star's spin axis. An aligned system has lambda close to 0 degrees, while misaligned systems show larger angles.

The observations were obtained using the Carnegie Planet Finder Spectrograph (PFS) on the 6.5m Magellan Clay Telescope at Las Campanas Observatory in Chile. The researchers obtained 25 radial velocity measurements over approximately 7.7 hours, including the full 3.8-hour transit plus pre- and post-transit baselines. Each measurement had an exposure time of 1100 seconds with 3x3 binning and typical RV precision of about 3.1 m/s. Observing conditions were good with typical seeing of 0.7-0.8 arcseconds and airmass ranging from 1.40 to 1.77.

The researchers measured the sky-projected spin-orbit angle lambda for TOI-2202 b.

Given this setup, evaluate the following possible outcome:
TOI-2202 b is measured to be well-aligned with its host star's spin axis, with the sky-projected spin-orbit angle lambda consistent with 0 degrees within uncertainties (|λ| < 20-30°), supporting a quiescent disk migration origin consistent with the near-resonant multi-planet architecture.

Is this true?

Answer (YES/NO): NO